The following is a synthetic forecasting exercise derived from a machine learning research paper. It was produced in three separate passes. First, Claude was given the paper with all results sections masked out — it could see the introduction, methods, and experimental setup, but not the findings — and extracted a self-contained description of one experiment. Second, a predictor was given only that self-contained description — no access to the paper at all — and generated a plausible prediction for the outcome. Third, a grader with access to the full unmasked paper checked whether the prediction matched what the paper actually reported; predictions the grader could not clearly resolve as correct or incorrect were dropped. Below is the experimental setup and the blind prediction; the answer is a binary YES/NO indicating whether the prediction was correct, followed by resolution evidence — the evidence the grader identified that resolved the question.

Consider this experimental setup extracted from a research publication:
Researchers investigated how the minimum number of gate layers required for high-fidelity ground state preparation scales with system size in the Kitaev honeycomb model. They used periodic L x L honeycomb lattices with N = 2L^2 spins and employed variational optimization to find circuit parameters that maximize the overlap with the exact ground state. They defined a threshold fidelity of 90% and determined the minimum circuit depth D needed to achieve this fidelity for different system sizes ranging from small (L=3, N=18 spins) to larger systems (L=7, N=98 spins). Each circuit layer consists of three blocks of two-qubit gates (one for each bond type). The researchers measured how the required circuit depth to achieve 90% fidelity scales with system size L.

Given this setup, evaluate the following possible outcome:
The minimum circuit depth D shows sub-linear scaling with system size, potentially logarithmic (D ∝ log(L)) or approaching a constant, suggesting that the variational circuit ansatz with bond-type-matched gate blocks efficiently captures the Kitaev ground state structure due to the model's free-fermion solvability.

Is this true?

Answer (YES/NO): NO